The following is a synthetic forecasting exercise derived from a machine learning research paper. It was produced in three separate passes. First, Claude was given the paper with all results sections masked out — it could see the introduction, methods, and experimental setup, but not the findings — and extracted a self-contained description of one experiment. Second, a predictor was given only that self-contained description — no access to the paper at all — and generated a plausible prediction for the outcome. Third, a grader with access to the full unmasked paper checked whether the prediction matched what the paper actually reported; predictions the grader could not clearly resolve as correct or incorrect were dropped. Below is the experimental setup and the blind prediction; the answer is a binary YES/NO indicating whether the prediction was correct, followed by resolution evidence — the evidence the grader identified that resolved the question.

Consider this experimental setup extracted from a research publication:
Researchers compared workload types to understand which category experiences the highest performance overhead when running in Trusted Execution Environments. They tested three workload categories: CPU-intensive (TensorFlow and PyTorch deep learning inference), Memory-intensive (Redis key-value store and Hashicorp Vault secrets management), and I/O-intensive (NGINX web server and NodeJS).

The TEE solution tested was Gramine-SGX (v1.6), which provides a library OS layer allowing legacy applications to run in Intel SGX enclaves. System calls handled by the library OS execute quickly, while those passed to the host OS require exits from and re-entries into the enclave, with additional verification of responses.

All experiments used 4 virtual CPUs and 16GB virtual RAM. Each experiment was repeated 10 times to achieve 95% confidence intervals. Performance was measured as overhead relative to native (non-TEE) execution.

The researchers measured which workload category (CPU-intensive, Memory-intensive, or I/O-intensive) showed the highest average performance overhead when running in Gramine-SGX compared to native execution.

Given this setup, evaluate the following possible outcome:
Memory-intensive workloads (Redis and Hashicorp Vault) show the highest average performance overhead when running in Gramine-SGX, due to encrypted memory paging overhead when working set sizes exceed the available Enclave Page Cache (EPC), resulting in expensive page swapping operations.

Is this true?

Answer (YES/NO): NO